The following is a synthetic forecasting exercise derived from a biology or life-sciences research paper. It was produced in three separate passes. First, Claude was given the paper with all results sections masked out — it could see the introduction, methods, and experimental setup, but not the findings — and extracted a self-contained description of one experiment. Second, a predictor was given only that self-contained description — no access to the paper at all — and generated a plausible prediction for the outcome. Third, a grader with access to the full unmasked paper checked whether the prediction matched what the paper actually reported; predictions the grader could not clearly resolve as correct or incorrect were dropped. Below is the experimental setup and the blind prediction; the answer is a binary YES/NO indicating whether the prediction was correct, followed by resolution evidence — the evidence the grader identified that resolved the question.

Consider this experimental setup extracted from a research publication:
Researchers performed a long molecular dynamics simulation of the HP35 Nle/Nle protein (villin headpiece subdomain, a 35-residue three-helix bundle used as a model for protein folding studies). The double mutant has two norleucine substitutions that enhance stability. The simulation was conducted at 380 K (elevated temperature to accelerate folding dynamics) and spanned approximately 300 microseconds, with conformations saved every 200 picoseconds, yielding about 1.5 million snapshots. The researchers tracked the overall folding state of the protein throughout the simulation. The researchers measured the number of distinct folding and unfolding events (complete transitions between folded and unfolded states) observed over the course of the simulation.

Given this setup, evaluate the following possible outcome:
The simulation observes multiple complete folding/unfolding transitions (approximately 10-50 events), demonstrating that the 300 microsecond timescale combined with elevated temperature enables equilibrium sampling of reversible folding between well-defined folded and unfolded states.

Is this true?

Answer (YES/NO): NO